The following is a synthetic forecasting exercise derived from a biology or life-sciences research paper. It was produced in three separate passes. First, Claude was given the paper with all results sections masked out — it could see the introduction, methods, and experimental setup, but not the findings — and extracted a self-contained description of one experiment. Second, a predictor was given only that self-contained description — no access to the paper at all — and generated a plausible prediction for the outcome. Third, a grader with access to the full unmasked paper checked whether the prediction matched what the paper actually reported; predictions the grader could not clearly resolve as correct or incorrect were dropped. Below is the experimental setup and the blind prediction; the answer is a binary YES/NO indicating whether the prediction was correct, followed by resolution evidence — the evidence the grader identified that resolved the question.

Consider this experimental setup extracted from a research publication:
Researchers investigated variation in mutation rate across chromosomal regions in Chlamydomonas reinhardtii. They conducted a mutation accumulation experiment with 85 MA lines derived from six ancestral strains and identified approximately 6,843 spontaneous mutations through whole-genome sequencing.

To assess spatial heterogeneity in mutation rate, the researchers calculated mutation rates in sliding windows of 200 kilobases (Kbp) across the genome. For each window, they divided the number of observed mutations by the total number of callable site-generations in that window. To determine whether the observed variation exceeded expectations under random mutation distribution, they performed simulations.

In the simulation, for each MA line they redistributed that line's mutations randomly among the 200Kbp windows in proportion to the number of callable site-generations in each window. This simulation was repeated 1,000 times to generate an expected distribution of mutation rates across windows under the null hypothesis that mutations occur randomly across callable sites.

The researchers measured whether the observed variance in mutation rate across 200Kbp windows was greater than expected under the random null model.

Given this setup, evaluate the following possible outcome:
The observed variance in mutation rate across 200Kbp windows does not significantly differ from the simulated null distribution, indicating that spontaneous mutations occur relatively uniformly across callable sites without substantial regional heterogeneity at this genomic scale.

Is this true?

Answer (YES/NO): YES